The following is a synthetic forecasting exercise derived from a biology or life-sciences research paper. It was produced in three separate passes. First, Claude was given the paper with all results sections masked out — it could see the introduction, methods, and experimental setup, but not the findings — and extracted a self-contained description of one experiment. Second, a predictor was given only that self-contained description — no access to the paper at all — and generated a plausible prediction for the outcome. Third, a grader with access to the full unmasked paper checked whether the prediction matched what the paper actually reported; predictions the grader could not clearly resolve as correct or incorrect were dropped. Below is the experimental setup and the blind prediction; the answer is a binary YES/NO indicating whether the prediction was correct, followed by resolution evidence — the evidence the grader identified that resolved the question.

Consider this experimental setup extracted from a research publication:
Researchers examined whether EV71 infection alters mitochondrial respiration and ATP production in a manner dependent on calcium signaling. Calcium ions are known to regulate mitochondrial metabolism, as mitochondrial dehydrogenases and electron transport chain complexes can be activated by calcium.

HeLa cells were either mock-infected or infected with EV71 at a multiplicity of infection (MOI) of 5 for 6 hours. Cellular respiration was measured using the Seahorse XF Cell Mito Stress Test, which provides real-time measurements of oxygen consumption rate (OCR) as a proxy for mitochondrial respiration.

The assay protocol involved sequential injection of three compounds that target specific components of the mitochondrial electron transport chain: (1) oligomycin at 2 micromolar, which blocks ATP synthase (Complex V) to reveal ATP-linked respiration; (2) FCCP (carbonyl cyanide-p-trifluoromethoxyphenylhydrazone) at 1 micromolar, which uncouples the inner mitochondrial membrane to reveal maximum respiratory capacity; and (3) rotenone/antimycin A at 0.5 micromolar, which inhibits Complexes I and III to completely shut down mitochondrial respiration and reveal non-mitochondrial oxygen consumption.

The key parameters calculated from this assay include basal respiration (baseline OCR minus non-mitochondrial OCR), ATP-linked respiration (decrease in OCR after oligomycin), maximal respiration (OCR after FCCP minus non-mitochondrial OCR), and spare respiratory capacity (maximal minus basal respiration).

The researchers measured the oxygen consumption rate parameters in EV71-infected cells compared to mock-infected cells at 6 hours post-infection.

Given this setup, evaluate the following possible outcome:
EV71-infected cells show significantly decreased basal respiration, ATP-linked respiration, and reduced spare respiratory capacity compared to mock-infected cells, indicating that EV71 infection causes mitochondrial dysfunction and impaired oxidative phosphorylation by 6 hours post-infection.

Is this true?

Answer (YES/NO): NO